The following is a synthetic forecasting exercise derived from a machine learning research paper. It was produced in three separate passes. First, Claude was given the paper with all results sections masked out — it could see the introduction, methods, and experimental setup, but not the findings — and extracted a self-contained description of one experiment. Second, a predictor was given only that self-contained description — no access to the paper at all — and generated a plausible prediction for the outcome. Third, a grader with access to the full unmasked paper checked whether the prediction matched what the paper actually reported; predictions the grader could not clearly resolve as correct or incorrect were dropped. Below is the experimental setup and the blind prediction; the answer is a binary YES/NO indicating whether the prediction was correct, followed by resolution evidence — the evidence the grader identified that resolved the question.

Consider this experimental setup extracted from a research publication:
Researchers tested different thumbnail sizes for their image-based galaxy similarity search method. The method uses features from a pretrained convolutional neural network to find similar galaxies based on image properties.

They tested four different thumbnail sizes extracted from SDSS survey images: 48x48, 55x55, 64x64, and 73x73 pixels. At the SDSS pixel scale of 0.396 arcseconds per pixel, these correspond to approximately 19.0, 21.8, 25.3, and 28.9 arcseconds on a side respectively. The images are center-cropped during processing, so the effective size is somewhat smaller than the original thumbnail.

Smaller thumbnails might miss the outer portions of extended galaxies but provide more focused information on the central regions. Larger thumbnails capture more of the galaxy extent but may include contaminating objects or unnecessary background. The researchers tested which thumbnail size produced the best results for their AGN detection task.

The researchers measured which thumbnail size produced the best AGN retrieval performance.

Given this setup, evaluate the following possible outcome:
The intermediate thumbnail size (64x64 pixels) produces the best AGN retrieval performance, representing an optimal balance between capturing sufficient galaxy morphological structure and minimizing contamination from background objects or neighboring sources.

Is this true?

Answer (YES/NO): YES